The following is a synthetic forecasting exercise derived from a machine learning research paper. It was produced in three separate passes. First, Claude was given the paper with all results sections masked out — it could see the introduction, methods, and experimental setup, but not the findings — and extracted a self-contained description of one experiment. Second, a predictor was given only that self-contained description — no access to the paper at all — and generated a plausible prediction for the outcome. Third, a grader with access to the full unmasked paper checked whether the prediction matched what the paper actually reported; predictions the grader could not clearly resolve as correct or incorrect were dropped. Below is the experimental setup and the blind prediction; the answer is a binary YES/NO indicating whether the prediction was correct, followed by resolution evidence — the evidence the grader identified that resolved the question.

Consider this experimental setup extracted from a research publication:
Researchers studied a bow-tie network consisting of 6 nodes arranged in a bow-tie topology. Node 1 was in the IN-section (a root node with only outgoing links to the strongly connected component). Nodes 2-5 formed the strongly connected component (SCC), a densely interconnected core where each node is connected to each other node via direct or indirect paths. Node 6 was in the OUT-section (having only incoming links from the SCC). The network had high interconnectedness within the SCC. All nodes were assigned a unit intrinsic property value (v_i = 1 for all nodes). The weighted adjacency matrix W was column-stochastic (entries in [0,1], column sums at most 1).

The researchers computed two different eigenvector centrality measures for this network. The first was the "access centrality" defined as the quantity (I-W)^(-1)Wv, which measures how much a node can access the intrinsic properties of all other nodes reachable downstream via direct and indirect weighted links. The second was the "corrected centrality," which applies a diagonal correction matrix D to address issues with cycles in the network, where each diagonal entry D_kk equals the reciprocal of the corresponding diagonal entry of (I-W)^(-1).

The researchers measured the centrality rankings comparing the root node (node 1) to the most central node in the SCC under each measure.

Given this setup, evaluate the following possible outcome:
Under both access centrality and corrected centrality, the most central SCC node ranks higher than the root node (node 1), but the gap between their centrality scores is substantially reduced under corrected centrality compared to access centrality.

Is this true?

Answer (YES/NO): NO